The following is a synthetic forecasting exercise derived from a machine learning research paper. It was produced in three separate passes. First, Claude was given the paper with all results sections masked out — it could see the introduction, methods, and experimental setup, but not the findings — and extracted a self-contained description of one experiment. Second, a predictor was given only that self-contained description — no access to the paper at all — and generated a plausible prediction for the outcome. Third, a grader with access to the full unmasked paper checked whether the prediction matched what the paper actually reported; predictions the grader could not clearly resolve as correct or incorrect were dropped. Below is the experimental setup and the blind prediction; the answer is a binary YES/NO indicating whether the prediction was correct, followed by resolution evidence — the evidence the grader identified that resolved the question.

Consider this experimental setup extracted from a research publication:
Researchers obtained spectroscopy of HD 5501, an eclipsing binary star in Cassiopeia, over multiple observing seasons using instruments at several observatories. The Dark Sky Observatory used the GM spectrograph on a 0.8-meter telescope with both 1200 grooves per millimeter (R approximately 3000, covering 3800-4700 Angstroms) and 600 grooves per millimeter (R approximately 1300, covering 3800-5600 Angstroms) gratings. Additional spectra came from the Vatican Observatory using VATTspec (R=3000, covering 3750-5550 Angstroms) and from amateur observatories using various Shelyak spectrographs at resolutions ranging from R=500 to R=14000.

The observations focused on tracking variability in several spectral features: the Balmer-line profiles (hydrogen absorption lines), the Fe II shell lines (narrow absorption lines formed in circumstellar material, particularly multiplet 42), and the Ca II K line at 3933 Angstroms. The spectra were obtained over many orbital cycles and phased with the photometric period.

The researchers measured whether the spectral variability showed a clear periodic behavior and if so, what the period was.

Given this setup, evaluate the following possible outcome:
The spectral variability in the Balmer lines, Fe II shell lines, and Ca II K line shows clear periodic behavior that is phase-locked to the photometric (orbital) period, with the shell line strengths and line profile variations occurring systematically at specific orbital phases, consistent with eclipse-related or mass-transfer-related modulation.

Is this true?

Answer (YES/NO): NO